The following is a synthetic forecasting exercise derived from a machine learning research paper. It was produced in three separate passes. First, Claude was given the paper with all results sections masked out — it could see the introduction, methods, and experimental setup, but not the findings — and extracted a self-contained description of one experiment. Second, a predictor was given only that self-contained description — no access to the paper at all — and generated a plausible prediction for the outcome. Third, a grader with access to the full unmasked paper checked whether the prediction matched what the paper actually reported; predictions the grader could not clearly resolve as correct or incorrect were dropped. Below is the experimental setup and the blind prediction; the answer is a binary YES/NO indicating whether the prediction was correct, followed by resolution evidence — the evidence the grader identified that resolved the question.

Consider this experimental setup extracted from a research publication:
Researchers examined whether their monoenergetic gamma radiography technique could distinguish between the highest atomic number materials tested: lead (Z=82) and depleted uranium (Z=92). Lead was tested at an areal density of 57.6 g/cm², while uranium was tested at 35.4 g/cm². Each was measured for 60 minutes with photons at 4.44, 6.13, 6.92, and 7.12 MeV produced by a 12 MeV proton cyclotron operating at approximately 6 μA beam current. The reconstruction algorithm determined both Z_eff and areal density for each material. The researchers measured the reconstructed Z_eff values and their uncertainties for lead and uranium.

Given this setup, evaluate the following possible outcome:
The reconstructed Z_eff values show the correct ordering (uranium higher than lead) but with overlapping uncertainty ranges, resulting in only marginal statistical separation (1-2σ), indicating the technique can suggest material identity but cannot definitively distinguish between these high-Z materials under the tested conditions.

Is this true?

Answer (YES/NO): NO